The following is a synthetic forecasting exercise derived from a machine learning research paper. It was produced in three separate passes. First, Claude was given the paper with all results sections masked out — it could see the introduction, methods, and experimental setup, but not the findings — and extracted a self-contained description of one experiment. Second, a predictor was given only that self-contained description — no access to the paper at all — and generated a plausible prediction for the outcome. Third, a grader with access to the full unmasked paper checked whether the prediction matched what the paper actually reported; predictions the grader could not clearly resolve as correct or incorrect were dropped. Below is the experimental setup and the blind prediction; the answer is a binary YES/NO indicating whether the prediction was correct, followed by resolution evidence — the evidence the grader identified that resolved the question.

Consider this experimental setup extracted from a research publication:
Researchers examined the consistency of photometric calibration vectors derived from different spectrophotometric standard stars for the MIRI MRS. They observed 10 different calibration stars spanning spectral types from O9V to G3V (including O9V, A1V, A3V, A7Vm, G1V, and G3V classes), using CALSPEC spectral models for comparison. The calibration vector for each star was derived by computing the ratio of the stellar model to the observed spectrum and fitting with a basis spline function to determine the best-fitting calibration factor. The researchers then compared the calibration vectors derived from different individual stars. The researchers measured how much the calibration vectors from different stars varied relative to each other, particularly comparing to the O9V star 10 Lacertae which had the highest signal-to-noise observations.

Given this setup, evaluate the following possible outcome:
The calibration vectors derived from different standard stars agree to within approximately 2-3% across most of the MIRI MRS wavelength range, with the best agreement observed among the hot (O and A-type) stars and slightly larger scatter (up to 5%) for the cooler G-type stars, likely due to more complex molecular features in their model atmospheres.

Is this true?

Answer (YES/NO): NO